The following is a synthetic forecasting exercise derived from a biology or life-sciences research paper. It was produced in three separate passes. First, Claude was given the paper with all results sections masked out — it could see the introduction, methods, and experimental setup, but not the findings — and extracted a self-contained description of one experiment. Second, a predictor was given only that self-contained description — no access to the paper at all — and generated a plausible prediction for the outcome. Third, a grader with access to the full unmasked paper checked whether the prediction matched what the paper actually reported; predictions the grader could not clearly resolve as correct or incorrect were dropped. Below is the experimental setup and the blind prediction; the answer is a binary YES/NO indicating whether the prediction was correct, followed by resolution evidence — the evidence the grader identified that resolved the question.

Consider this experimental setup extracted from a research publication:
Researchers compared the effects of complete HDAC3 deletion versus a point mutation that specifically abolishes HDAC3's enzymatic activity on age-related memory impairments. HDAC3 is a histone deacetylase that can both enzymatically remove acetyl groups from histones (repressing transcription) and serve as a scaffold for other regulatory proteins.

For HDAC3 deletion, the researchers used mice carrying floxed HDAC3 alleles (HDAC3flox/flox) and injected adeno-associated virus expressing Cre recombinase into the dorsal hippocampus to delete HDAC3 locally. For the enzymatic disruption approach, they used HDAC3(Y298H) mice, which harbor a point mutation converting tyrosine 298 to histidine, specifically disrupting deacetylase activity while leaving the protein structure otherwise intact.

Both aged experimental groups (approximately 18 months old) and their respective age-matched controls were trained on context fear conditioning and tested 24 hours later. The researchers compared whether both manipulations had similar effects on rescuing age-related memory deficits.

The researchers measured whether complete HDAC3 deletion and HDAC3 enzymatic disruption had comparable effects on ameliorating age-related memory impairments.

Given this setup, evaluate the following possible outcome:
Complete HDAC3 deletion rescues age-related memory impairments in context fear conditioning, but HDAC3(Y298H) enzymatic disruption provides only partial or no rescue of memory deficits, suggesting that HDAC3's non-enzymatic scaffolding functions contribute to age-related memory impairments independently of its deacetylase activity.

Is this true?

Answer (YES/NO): NO